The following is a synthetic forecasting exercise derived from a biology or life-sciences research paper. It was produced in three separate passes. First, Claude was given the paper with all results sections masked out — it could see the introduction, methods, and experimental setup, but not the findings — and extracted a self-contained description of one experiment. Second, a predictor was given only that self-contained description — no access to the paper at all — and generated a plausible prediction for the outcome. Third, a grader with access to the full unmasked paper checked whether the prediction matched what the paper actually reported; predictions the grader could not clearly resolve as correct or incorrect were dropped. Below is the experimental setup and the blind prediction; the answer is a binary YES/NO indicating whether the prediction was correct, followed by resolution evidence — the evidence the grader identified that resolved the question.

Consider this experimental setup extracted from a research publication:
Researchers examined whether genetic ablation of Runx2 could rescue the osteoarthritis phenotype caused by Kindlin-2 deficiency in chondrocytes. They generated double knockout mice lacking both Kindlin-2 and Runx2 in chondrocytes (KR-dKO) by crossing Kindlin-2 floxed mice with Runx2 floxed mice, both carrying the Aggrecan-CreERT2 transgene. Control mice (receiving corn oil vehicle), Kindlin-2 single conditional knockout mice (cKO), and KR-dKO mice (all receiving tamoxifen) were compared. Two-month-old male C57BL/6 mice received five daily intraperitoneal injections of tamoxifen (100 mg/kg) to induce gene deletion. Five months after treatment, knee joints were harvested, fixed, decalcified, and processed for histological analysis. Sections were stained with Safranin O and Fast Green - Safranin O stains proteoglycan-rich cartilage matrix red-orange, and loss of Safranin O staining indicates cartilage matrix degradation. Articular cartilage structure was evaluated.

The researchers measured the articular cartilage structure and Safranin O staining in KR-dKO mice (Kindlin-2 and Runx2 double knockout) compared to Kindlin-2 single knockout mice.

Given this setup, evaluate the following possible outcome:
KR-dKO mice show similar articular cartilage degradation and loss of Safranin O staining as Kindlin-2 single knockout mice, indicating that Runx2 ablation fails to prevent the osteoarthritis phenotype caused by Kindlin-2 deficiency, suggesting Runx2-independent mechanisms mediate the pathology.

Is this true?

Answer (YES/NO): NO